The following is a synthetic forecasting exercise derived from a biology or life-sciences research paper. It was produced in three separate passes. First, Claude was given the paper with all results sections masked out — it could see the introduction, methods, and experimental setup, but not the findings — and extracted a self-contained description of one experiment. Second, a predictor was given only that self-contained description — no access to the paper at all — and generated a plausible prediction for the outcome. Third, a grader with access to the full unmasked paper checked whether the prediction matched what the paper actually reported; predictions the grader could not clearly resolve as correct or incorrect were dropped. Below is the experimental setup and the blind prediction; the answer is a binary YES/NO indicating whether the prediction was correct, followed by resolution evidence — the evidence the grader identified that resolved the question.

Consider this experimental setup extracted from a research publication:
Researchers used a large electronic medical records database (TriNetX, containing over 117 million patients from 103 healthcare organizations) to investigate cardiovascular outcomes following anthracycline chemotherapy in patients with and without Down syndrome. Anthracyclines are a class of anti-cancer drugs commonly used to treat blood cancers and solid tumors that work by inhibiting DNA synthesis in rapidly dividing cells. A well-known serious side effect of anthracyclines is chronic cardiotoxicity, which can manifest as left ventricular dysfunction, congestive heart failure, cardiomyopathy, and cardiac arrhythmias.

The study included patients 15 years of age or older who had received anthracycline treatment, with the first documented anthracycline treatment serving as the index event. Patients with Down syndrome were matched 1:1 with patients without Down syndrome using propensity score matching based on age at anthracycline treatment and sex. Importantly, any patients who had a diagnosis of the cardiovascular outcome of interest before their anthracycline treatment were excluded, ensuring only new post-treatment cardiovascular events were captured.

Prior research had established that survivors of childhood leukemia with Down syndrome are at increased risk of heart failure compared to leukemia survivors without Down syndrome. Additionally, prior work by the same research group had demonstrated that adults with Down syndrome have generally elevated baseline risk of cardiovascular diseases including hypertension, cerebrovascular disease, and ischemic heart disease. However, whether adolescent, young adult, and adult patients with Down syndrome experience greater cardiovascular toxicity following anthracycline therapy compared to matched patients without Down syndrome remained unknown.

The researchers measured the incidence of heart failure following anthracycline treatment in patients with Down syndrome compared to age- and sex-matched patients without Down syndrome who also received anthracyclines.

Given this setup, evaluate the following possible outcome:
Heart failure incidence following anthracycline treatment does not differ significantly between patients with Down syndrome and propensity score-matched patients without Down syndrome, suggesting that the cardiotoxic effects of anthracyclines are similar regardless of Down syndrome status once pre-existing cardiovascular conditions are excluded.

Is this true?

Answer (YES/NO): NO